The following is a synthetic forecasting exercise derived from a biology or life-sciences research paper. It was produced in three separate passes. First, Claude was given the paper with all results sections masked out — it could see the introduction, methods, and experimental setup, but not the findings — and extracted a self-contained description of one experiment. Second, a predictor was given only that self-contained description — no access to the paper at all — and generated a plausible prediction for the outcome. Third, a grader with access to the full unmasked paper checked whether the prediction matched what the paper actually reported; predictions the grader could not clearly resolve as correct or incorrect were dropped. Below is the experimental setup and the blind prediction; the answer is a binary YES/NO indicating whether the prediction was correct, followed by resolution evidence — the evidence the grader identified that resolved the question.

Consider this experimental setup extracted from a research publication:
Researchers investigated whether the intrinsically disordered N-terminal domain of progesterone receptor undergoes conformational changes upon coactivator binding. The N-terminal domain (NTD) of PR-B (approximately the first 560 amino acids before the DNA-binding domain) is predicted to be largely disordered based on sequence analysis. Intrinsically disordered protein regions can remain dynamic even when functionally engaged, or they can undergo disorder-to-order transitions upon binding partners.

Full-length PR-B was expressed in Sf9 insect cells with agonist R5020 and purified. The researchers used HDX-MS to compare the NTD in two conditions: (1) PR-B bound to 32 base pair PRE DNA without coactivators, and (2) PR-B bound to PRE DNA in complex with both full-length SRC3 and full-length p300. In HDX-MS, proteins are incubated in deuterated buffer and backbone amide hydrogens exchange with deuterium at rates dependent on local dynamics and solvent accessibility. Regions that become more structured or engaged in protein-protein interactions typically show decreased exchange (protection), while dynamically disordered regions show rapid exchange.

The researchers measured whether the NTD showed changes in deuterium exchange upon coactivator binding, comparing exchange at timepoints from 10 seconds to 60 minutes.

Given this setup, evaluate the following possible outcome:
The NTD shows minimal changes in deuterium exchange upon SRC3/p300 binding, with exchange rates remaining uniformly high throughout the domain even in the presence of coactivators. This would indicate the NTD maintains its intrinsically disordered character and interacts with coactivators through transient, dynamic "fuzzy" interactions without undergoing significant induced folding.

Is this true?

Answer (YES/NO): NO